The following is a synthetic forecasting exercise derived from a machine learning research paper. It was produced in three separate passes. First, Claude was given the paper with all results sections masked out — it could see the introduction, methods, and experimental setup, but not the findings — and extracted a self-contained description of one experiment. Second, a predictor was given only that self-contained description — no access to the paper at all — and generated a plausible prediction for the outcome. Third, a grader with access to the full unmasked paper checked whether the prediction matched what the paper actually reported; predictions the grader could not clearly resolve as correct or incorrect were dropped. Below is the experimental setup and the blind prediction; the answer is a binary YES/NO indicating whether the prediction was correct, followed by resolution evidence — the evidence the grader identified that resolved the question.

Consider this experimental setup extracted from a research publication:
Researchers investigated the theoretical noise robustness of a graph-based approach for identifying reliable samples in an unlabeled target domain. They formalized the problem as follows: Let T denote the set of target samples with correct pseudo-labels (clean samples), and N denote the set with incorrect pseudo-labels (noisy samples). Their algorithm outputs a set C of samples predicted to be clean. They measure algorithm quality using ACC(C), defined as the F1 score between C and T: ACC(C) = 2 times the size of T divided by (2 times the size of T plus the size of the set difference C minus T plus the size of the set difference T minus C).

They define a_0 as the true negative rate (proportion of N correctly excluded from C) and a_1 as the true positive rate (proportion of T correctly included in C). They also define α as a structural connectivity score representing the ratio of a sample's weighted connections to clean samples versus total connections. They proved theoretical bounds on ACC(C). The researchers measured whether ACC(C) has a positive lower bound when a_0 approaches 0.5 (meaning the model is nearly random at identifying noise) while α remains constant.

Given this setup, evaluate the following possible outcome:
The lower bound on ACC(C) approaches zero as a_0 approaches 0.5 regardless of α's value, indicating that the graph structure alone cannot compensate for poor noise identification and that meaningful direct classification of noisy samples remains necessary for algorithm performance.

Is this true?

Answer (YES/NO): NO